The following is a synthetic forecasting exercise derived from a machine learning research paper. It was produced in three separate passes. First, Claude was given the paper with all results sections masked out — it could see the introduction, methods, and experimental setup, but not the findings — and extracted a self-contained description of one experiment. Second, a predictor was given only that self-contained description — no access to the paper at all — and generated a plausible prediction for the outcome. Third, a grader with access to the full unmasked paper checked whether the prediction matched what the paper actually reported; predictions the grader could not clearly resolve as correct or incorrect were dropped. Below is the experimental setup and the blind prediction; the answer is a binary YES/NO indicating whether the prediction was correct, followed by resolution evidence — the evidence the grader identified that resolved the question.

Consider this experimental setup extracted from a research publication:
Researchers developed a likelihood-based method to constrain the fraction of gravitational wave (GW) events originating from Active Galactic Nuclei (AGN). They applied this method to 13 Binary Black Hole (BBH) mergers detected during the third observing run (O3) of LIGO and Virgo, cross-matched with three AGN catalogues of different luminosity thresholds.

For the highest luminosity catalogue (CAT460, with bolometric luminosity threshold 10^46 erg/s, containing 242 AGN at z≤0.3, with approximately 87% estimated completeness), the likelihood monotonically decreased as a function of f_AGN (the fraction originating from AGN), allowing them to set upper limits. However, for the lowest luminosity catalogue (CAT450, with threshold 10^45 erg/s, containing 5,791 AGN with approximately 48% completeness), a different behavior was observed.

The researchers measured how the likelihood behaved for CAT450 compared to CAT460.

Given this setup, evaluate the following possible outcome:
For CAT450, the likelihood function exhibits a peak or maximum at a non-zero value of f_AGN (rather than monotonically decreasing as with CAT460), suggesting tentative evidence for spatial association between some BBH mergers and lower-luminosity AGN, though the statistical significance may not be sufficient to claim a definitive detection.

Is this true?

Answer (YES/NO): NO